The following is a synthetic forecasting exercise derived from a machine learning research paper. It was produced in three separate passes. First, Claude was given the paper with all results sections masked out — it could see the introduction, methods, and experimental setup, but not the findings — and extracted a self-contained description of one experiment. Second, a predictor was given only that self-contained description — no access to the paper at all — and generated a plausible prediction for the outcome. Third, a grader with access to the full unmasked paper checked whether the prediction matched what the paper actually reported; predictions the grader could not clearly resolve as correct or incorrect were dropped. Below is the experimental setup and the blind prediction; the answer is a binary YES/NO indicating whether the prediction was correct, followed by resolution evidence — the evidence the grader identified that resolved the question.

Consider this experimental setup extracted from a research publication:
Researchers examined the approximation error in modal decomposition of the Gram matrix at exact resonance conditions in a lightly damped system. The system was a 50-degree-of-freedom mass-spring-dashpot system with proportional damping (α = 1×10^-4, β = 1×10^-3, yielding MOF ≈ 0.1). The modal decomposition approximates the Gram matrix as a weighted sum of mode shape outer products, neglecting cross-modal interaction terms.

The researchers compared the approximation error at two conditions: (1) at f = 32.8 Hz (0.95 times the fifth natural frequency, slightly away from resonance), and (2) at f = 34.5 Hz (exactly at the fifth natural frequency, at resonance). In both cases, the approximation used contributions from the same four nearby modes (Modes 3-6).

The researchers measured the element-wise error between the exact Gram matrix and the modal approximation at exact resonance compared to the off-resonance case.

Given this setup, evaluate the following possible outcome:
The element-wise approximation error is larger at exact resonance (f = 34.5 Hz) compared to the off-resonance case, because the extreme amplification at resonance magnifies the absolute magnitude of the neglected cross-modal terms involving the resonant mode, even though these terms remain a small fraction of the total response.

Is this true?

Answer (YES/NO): YES